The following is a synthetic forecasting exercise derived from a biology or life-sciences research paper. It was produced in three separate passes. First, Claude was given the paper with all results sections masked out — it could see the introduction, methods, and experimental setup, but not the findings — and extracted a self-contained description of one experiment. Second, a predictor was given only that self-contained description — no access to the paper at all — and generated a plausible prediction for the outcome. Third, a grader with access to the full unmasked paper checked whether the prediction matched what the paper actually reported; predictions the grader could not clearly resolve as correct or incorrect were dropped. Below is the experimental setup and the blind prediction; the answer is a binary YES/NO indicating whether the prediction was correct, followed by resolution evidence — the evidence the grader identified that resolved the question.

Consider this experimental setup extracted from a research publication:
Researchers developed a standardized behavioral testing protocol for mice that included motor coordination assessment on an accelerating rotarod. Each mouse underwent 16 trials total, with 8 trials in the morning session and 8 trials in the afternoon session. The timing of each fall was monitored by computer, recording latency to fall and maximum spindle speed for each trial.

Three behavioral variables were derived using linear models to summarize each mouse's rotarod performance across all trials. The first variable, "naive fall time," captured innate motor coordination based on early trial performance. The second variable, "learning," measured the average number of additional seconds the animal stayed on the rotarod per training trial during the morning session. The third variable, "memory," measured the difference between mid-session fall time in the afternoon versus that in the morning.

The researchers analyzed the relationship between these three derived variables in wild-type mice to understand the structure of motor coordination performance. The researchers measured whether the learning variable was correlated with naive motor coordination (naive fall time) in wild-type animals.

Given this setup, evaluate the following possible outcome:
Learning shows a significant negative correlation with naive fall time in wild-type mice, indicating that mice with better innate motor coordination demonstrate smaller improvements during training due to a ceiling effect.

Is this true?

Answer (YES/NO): NO